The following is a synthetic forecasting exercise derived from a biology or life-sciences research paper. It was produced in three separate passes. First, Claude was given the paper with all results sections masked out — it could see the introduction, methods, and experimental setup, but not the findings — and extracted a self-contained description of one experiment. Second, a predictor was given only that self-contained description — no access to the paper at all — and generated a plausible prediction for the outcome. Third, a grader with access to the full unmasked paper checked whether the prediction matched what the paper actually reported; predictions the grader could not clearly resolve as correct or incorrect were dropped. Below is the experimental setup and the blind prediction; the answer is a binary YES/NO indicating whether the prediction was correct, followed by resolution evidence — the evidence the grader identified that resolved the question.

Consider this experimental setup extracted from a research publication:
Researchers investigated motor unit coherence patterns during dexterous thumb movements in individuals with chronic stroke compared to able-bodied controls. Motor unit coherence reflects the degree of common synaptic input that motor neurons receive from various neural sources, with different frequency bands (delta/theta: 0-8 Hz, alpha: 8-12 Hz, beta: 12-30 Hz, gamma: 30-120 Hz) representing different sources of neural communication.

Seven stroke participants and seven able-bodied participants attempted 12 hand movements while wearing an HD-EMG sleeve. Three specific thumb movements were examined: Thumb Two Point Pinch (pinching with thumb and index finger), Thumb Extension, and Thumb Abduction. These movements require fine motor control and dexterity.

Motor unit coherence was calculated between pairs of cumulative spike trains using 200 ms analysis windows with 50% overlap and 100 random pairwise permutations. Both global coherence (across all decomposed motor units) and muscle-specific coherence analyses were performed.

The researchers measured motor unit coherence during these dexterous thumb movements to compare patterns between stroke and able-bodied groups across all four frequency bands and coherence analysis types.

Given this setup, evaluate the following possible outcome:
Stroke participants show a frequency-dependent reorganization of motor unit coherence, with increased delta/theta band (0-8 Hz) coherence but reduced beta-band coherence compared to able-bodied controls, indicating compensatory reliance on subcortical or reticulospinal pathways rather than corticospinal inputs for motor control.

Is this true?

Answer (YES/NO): NO